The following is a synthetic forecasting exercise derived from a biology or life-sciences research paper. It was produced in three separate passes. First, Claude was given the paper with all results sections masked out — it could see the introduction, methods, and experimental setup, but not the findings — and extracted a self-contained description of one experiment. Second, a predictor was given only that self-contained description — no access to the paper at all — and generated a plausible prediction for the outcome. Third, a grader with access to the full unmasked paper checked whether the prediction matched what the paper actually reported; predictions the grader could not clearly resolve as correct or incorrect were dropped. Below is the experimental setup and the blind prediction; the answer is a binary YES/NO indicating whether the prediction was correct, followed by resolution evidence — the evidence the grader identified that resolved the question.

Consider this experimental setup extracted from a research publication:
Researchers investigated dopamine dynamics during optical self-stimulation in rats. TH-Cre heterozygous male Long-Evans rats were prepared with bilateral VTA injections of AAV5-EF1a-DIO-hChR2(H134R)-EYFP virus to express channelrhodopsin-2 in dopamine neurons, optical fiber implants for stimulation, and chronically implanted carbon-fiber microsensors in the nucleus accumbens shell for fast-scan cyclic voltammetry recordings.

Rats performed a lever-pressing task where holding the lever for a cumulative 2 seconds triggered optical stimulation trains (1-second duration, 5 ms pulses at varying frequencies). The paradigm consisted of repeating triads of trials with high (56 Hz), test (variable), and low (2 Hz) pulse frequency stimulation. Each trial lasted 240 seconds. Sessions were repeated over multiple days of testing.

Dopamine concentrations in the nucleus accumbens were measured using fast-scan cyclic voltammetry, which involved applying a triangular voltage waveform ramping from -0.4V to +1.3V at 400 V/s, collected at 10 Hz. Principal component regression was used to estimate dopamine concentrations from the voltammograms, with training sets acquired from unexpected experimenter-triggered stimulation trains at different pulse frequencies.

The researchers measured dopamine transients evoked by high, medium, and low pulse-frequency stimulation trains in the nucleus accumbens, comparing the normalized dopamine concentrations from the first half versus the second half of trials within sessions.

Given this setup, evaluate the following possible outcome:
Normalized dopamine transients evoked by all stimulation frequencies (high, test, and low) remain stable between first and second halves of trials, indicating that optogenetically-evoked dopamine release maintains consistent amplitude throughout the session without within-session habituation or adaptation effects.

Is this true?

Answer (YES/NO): NO